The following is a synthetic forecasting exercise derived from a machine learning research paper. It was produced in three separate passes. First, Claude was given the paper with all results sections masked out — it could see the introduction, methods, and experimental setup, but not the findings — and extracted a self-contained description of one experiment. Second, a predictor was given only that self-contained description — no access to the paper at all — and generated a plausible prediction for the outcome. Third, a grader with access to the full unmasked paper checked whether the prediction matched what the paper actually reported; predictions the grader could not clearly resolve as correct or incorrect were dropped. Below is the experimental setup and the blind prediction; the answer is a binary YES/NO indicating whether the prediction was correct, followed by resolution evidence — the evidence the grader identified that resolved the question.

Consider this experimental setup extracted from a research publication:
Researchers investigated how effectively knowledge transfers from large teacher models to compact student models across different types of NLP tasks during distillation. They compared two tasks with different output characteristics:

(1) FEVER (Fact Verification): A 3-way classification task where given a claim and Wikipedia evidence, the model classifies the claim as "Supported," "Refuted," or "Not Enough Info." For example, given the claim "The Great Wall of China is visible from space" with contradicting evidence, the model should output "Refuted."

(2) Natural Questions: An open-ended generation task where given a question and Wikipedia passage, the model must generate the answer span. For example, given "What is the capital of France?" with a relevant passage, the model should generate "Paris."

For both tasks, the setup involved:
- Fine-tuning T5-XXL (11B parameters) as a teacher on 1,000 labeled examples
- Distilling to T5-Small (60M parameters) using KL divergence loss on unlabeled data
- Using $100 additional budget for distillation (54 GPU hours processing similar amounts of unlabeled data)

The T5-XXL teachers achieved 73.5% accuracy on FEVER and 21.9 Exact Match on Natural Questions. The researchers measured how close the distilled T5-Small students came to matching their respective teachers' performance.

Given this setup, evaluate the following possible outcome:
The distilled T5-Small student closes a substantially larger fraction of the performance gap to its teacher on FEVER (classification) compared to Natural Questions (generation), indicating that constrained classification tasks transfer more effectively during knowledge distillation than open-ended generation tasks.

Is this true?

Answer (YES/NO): YES